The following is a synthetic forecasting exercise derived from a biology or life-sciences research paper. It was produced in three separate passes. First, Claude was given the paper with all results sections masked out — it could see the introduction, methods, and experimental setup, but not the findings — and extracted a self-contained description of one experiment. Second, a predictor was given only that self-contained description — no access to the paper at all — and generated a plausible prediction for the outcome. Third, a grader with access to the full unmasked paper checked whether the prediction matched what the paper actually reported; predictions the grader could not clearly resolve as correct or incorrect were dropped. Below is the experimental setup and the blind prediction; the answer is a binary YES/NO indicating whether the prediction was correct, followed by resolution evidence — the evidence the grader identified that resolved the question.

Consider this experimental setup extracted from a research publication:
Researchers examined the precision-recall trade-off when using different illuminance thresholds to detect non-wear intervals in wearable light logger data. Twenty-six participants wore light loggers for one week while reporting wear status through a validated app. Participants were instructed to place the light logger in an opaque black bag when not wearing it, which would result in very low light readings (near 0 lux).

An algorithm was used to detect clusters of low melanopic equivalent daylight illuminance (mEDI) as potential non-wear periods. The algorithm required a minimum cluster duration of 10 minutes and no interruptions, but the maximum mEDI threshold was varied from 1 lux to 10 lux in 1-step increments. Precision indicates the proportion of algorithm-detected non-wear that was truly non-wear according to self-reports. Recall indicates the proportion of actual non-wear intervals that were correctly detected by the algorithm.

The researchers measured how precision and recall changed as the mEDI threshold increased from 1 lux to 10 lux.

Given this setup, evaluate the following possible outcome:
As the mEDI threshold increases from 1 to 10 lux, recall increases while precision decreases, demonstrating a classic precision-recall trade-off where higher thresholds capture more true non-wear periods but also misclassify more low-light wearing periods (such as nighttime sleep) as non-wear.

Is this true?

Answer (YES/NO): NO